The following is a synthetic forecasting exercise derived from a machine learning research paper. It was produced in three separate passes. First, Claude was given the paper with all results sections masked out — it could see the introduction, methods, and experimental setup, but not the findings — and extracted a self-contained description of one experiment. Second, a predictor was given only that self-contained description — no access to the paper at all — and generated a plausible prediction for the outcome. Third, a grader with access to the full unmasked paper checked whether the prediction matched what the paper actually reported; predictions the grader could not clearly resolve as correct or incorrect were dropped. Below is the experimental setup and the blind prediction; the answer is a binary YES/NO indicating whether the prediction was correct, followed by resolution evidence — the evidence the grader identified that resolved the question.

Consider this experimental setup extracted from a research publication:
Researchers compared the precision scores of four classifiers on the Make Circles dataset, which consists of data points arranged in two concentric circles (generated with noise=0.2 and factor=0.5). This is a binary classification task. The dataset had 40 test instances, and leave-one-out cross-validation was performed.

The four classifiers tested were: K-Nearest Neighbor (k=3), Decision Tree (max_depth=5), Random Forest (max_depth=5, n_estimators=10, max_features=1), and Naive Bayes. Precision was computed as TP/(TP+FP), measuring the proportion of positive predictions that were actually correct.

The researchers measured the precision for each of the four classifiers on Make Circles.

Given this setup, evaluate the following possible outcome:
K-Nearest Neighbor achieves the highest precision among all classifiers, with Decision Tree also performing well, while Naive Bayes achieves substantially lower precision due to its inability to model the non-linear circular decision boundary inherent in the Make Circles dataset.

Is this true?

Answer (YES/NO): NO